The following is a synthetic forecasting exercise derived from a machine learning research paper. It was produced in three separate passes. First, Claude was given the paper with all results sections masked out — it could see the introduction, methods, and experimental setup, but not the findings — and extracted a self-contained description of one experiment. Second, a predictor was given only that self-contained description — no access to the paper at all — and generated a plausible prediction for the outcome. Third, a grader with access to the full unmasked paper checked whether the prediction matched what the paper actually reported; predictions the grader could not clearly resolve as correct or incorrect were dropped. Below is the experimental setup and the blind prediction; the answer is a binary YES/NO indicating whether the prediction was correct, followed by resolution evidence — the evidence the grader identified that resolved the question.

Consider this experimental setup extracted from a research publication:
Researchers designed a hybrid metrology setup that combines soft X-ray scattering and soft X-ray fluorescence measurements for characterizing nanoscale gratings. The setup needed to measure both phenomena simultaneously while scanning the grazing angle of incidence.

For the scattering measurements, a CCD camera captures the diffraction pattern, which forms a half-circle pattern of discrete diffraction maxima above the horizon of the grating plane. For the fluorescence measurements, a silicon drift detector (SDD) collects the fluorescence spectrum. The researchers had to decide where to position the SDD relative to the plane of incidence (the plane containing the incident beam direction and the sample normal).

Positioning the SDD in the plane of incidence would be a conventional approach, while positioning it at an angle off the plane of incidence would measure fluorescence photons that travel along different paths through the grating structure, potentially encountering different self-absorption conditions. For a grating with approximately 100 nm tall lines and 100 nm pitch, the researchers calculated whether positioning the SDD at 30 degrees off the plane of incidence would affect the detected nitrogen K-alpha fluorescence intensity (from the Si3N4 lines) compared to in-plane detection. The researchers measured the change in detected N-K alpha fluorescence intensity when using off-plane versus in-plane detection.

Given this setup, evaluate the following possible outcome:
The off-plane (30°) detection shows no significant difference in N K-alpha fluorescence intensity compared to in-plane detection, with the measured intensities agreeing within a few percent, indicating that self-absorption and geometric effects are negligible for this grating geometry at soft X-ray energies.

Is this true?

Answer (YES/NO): NO